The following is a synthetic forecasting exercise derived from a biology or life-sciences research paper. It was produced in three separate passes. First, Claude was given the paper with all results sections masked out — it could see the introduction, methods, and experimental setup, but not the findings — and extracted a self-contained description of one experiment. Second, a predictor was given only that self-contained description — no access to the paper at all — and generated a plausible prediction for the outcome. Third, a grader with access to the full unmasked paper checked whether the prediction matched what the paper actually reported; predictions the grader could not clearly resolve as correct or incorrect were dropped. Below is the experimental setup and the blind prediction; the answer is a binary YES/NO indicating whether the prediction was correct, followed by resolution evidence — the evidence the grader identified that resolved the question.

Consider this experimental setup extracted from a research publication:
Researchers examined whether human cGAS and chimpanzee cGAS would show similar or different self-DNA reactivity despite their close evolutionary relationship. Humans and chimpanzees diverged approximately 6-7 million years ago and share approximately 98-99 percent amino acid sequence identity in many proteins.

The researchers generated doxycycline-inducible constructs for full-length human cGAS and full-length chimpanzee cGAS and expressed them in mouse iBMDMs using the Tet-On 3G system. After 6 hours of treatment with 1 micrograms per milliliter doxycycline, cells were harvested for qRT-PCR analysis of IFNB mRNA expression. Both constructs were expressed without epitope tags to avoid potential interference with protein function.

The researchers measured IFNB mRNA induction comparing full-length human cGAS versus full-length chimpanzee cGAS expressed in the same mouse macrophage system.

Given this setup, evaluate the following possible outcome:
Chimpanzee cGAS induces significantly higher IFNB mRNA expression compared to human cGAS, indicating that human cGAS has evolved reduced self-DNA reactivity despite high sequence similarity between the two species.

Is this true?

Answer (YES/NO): NO